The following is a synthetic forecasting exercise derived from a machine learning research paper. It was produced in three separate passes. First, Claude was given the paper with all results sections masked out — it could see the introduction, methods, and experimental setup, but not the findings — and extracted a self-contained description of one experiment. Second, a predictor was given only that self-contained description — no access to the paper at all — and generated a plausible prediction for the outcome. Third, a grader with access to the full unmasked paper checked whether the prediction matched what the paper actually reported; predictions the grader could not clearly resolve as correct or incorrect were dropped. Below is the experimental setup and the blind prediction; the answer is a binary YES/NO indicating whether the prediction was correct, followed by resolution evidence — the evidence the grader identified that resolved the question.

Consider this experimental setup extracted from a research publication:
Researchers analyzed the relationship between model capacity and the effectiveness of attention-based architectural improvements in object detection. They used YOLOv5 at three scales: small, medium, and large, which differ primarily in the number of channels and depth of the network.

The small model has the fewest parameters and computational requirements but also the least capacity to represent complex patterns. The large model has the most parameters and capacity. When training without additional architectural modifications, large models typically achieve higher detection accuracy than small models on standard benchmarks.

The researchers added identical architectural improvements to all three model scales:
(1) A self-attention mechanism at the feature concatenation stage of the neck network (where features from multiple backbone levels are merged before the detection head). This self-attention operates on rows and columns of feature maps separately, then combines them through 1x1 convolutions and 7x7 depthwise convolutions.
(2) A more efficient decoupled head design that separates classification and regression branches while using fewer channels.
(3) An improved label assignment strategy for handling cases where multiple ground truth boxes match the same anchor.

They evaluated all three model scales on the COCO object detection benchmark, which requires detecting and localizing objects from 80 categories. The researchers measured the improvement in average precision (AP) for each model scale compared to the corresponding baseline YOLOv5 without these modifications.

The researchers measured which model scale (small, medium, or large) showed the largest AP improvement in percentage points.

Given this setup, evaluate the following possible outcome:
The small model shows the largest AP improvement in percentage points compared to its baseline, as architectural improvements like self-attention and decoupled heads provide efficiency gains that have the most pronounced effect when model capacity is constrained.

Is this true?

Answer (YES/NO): YES